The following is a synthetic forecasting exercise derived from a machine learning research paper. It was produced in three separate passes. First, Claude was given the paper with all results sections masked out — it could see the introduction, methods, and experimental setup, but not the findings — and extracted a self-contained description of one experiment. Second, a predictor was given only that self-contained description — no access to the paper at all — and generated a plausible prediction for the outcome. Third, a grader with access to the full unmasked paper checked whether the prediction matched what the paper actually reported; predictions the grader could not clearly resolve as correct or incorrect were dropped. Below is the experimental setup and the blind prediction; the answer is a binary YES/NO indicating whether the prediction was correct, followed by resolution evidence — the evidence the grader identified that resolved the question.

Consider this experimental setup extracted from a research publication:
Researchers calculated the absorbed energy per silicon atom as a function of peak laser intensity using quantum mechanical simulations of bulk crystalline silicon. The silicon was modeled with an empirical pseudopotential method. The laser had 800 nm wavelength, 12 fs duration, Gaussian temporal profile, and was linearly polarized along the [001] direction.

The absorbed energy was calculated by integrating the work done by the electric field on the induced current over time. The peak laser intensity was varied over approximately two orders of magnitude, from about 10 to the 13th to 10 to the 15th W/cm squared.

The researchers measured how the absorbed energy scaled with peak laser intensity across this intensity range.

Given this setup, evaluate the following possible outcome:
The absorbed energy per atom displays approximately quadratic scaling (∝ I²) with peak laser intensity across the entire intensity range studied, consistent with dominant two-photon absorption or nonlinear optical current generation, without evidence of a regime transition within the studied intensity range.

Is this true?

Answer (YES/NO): NO